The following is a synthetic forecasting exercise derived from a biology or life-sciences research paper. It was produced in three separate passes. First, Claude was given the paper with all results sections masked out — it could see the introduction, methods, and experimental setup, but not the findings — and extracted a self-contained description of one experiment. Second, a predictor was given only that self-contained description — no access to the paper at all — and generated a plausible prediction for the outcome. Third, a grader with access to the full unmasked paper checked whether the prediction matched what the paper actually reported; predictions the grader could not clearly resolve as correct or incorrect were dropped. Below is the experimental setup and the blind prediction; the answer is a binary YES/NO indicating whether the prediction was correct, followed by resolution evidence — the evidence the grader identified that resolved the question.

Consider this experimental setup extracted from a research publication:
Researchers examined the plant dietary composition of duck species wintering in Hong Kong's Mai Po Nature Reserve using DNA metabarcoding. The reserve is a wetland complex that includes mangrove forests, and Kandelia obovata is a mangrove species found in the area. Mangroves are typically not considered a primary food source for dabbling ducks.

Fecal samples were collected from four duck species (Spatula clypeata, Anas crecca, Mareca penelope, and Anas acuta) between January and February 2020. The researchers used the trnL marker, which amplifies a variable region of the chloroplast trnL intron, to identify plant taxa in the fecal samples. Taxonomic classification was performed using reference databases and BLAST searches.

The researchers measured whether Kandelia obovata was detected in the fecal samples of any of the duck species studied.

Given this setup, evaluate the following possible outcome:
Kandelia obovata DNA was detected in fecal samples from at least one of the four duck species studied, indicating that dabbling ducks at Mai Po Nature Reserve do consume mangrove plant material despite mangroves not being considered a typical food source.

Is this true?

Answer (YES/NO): YES